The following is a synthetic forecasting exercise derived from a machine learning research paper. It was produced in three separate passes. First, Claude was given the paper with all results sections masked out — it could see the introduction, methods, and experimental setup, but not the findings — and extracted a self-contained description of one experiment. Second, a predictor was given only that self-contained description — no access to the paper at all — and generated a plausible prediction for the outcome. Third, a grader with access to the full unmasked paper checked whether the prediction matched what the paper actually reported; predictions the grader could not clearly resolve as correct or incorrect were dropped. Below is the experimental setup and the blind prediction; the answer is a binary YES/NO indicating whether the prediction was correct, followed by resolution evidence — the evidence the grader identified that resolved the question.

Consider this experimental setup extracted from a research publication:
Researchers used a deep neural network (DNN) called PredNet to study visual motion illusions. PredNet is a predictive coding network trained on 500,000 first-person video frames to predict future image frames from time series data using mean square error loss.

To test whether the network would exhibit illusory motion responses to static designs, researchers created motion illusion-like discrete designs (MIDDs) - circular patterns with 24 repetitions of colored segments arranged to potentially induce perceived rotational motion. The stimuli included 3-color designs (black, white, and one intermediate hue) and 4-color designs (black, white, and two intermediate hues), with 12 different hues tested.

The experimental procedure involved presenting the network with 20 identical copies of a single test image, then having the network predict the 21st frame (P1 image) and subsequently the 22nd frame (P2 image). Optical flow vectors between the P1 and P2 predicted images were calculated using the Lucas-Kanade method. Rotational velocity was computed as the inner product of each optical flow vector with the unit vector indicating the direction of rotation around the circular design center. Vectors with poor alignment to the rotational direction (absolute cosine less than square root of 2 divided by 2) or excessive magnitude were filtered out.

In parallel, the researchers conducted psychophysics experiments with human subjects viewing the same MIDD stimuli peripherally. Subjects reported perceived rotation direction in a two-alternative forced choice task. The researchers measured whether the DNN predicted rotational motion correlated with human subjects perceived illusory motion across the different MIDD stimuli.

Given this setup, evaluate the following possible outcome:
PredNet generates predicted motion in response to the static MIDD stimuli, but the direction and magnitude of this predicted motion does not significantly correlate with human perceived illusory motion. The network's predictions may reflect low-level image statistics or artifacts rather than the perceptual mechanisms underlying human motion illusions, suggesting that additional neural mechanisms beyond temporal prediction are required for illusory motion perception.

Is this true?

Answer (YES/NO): NO